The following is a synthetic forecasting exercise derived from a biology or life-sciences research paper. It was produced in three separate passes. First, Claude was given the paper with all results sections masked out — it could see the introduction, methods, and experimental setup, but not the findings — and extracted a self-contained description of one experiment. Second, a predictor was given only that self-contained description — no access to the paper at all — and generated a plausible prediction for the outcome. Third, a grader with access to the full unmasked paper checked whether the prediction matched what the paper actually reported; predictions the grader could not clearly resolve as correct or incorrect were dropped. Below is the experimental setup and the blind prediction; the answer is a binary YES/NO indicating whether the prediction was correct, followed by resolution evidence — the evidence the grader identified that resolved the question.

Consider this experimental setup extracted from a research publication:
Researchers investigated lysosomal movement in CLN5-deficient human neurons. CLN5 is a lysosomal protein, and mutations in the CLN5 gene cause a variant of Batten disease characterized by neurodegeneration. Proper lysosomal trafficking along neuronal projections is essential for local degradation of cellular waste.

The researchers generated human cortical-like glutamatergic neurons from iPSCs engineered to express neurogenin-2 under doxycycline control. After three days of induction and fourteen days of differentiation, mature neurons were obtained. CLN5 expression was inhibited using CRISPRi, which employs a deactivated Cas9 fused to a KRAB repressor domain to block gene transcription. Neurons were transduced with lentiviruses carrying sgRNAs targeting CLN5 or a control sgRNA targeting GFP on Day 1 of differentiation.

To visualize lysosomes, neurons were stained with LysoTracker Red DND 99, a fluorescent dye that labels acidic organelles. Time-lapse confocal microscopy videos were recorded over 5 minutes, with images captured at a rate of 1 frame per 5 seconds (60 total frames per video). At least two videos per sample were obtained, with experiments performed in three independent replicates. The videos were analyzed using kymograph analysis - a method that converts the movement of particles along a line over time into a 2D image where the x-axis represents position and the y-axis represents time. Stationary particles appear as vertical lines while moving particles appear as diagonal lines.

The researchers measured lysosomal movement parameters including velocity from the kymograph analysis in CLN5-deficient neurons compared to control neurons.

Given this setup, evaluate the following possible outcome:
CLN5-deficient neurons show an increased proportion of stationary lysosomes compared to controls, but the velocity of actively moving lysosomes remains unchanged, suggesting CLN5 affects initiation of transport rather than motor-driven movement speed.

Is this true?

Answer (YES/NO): YES